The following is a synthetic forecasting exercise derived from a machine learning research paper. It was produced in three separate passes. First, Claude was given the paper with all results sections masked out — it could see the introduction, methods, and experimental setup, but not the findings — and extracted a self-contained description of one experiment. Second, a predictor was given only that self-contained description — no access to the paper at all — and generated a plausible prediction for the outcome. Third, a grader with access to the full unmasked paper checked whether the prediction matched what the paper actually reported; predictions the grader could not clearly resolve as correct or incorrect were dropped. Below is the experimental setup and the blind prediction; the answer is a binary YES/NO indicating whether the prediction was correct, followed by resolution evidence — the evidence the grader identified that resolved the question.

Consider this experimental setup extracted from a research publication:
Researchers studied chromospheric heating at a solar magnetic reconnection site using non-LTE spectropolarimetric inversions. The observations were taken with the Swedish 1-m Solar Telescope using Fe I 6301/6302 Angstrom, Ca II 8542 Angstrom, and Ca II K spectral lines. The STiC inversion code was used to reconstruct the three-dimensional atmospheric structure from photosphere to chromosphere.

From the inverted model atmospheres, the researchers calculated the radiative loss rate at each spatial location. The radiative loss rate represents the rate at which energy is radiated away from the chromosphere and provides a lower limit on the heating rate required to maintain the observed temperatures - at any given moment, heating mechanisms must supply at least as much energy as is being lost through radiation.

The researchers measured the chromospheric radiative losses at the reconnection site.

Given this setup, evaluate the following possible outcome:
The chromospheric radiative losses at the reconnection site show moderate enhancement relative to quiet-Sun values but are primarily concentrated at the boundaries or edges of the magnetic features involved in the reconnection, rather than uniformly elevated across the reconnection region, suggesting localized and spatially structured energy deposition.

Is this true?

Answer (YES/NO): NO